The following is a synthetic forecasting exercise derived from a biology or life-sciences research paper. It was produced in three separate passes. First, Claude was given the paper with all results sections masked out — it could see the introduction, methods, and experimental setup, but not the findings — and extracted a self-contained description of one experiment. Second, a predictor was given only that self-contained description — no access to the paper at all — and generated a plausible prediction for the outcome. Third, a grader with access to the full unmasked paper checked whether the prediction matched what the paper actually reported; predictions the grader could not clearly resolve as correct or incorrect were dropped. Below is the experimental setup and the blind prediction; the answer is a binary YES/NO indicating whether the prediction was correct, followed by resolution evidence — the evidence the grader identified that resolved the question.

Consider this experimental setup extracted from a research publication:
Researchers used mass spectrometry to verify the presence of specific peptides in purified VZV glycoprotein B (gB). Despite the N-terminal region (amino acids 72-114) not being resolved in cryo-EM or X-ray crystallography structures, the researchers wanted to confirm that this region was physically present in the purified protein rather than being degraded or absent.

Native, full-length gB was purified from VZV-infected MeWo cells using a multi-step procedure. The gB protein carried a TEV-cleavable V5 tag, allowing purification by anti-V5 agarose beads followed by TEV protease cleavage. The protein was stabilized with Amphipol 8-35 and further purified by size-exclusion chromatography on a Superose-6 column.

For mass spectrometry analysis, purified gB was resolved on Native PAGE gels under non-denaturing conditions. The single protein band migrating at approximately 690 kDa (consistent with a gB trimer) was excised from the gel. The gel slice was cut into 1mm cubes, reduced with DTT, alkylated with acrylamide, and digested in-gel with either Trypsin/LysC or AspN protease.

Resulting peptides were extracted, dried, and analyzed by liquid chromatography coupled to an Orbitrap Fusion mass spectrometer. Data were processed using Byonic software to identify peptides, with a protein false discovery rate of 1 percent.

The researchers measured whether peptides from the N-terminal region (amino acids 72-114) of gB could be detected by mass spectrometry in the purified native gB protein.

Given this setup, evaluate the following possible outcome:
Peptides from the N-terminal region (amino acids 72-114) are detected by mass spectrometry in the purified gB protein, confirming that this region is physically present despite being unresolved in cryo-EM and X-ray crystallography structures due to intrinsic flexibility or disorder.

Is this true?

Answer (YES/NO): YES